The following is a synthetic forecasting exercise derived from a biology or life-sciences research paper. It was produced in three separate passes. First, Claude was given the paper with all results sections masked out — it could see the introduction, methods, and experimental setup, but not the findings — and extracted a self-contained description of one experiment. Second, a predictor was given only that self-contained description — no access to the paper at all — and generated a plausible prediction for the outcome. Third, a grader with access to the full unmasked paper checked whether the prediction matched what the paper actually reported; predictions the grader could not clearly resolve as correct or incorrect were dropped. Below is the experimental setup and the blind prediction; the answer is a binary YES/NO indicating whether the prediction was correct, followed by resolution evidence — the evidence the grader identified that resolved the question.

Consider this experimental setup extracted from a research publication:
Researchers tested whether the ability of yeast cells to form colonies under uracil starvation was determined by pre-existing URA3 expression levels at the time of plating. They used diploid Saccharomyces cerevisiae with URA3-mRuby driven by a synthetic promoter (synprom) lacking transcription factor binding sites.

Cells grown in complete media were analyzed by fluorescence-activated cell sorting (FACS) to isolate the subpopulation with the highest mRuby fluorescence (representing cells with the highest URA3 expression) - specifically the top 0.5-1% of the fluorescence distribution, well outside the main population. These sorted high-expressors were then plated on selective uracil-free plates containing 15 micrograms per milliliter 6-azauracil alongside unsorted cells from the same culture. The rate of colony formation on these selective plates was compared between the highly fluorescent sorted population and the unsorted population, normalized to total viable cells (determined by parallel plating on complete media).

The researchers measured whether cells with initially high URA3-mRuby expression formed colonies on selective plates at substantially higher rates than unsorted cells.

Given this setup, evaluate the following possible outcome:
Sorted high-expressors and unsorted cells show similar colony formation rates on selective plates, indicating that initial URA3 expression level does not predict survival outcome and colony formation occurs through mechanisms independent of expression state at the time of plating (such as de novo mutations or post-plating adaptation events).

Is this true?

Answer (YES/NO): NO